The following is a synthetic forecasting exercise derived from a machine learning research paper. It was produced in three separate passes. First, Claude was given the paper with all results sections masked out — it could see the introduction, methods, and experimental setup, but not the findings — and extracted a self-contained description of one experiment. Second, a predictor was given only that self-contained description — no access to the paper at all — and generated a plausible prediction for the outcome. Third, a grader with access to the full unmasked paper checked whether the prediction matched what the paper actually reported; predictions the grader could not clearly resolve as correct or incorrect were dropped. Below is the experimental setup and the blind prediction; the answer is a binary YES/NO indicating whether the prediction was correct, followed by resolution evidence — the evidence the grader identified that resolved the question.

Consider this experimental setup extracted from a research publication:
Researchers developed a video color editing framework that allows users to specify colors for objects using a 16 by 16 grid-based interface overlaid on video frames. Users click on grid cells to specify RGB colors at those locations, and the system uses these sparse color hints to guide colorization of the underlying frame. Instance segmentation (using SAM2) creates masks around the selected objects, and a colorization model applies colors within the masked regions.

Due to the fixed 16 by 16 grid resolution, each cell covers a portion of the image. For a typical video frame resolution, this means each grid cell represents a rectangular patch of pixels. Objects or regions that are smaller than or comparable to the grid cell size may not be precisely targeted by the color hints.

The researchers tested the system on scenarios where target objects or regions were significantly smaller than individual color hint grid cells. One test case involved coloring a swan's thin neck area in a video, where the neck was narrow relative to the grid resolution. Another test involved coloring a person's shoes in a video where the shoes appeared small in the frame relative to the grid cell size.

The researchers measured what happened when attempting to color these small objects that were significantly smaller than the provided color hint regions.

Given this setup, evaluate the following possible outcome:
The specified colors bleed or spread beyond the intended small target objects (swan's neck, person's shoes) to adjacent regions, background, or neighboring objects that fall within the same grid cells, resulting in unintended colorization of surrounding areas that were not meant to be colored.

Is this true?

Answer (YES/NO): YES